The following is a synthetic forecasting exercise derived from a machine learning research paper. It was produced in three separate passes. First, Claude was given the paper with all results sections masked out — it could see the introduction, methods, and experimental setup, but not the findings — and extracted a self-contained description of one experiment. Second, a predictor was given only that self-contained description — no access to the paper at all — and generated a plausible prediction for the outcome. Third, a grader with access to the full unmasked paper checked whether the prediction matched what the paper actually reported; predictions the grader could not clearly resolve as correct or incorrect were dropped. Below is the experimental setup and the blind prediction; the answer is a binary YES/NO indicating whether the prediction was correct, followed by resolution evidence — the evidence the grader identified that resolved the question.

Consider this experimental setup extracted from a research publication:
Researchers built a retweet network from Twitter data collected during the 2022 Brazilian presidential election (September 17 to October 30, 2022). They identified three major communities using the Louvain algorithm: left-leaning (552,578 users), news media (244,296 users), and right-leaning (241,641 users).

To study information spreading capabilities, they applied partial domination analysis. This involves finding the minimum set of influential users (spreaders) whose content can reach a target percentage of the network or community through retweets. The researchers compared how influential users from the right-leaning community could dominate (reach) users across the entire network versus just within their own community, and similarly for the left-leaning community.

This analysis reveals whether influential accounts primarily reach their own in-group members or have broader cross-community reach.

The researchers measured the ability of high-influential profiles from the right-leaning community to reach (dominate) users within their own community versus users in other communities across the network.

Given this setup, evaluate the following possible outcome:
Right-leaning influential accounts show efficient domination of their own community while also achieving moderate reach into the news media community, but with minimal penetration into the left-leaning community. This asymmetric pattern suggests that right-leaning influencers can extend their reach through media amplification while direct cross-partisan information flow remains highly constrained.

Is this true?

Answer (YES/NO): NO